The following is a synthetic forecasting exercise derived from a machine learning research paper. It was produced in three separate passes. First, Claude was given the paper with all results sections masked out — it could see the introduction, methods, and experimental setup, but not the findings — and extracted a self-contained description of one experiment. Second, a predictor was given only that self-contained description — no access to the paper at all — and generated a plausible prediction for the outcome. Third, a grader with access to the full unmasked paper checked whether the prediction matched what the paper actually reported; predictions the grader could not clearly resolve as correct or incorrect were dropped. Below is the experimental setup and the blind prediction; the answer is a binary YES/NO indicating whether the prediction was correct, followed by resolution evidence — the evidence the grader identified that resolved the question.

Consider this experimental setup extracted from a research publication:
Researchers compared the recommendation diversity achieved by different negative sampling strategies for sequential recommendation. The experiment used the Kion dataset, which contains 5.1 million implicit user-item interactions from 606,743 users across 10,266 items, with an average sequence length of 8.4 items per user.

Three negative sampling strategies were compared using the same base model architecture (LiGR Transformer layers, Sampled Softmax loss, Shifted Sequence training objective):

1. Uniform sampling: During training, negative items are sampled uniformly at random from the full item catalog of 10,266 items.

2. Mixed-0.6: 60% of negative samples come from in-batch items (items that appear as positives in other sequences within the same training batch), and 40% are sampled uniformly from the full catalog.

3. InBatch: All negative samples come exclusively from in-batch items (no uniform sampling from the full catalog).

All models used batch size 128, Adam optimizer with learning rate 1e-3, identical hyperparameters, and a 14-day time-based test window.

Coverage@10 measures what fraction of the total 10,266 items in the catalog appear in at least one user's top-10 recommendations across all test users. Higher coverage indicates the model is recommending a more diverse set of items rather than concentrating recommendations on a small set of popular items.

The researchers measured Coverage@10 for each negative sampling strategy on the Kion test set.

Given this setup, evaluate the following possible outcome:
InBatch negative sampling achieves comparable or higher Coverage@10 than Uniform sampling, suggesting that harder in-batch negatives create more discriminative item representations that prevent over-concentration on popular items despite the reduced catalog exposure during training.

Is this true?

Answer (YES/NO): YES